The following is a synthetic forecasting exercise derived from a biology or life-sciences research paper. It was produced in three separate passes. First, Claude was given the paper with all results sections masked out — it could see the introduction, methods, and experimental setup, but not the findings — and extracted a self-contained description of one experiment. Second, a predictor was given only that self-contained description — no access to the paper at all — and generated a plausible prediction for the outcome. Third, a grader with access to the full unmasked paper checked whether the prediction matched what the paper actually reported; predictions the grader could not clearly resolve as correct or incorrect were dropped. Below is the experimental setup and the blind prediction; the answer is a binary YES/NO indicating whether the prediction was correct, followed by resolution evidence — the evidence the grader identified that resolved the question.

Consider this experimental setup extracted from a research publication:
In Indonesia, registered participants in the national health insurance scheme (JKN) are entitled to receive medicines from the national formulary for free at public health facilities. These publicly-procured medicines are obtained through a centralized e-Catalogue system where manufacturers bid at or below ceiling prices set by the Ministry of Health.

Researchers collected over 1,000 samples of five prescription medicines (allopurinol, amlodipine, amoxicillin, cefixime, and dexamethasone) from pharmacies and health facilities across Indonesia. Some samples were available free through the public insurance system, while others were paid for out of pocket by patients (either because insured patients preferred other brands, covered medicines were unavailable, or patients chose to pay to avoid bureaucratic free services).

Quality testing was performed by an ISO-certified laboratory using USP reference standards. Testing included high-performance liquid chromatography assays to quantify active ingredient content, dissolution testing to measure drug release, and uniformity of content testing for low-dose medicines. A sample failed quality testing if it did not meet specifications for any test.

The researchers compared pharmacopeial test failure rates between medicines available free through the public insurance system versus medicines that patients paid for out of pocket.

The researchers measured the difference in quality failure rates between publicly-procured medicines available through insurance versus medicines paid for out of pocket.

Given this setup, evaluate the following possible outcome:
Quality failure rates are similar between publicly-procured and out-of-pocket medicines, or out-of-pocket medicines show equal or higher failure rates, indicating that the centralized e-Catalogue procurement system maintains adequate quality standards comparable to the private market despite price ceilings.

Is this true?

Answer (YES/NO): YES